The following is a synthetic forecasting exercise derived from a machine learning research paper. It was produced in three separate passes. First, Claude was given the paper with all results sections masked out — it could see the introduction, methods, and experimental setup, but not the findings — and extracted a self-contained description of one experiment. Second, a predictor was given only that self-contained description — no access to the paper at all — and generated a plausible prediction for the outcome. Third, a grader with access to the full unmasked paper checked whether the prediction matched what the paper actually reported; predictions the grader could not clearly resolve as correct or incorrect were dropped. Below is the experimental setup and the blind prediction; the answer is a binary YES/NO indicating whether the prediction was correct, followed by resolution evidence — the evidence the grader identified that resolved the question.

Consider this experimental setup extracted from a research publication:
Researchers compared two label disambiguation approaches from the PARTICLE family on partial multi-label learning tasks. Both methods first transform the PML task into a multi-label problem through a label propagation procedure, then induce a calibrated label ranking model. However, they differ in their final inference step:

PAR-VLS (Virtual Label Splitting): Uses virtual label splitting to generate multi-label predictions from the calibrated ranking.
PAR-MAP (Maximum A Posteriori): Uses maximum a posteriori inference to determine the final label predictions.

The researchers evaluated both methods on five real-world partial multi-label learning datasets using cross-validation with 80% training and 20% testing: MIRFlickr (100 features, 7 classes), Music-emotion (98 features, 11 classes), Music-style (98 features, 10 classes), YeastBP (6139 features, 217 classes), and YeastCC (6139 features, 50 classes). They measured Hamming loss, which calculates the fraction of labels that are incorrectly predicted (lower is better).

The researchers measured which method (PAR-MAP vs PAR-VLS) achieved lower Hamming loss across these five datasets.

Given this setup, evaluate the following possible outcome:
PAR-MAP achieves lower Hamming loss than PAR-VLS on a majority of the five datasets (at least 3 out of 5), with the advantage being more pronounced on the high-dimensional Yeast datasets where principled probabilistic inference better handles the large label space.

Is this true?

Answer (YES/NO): NO